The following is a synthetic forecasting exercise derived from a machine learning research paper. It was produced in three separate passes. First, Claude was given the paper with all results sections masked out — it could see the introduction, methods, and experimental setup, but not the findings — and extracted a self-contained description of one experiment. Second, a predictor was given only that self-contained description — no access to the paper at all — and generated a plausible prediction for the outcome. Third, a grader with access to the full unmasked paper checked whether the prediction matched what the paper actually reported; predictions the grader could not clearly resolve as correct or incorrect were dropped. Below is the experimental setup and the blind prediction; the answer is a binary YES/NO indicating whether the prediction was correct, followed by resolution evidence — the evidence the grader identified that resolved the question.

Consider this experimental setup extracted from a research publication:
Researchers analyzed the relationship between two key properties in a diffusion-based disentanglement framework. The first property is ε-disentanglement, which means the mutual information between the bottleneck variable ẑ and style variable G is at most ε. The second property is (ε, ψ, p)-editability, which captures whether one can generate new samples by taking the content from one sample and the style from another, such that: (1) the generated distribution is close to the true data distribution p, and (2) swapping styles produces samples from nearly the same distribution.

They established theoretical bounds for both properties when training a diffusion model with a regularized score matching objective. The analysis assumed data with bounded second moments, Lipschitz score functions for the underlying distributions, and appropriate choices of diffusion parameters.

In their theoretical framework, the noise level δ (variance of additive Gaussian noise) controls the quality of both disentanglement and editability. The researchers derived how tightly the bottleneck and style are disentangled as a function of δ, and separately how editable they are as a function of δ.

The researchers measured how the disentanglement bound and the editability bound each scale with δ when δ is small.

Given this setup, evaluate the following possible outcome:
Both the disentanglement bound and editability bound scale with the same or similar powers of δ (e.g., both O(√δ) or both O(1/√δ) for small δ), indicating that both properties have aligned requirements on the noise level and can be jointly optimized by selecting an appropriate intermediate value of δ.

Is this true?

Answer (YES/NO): NO